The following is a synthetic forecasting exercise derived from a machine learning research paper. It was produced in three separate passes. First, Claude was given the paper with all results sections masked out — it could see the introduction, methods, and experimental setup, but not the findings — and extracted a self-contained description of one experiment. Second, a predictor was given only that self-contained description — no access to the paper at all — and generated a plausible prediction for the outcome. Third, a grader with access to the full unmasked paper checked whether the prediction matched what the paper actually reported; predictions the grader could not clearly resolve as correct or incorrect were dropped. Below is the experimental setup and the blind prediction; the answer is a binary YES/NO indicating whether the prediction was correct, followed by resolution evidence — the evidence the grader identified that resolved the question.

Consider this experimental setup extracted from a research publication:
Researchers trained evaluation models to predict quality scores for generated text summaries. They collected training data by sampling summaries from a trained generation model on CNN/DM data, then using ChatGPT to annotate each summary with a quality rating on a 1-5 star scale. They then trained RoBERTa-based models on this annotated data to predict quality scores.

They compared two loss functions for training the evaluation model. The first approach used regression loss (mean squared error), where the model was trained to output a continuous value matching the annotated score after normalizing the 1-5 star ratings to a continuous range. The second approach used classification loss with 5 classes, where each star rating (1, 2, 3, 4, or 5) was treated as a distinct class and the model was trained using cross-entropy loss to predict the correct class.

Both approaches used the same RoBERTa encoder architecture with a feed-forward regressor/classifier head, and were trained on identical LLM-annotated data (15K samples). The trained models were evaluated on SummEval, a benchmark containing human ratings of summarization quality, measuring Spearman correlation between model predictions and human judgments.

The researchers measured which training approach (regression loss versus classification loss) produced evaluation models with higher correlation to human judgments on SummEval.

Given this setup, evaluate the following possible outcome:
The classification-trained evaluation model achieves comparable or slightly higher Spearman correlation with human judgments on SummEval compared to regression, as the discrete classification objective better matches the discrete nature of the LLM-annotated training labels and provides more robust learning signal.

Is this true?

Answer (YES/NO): NO